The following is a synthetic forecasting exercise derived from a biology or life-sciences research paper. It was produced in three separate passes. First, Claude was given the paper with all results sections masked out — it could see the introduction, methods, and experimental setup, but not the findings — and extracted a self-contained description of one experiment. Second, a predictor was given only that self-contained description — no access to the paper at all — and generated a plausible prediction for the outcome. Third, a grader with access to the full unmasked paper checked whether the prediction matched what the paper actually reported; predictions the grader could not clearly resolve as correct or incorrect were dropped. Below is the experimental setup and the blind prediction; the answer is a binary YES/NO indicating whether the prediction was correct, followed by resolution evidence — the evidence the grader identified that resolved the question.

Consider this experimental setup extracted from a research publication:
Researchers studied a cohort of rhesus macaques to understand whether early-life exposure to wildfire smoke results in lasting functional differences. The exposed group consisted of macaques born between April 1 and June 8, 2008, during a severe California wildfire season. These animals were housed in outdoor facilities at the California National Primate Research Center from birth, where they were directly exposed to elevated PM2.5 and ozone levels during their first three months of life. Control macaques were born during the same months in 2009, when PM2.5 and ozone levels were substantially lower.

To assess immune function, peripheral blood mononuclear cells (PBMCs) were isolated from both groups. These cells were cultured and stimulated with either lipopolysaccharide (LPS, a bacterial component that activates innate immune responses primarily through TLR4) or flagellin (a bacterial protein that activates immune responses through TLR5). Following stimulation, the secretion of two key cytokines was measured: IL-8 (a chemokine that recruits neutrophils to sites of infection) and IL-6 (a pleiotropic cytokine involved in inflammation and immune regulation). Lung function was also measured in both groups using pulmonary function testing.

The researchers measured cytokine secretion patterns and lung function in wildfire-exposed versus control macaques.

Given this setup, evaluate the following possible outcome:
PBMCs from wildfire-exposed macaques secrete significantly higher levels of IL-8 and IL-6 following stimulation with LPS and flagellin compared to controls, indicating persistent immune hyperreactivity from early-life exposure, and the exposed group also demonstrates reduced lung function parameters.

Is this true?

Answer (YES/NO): NO